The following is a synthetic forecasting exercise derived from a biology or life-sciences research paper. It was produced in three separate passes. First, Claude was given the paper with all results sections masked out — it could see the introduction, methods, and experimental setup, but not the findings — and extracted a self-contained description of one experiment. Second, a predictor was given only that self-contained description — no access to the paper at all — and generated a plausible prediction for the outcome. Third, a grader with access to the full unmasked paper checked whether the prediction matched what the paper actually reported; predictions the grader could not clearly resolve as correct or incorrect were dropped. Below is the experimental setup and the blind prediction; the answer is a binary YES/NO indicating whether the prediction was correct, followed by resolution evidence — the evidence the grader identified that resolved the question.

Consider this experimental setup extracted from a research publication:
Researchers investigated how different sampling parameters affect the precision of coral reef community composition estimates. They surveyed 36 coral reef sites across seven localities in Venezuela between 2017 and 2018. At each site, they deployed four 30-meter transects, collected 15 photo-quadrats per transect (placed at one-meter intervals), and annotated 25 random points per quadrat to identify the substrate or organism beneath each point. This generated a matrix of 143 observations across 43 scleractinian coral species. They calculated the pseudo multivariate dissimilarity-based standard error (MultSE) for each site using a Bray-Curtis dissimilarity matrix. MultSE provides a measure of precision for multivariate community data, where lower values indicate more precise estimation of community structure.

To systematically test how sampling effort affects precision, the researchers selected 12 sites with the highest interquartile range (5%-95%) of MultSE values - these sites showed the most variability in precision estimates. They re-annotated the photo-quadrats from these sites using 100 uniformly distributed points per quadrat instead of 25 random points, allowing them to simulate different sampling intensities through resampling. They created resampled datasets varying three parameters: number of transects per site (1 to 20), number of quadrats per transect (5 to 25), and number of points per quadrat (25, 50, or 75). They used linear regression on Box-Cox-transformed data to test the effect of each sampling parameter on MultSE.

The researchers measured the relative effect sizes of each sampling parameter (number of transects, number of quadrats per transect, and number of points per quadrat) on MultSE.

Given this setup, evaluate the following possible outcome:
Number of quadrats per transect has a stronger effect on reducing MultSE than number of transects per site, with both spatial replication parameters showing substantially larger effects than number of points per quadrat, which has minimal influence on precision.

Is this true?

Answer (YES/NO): NO